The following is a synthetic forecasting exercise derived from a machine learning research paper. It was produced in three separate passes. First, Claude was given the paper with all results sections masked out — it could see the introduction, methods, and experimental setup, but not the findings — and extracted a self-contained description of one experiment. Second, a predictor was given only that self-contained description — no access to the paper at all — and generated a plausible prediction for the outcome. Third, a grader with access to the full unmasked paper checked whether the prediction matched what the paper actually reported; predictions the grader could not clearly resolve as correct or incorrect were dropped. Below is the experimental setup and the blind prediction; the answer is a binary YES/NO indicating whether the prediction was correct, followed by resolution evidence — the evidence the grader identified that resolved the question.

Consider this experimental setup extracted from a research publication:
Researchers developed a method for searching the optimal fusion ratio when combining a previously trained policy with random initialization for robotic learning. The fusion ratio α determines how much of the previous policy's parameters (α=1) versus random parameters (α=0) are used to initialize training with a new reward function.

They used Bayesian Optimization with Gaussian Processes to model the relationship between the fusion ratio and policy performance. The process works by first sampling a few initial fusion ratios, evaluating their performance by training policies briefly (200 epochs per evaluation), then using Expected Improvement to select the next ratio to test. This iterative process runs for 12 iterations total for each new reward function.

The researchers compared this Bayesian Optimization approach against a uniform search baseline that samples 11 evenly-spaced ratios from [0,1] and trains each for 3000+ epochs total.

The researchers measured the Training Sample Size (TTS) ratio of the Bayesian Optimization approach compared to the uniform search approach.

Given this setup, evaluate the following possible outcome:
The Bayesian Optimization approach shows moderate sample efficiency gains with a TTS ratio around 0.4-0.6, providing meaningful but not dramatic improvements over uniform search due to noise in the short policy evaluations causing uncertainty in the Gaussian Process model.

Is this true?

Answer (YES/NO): YES